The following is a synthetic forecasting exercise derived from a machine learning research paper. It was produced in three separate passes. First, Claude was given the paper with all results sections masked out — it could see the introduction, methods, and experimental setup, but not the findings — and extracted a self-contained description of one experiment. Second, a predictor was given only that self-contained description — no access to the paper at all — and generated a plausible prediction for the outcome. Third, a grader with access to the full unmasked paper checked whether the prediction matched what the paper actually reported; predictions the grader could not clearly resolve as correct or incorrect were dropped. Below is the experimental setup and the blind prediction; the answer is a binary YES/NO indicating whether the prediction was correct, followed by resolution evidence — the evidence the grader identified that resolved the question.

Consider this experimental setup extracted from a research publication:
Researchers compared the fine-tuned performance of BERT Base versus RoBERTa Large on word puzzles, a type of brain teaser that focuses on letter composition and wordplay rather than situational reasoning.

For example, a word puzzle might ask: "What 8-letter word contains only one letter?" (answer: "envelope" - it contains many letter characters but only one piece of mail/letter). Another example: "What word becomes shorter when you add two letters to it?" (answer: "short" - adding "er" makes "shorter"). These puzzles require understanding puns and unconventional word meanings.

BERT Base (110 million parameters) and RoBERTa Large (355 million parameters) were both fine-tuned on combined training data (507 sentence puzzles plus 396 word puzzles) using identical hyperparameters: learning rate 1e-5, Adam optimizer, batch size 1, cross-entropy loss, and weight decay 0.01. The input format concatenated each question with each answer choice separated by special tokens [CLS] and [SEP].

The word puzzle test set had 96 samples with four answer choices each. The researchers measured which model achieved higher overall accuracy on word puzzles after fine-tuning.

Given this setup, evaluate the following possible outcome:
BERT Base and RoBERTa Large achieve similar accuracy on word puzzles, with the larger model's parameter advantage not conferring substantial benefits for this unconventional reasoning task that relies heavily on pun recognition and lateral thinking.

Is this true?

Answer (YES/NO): NO